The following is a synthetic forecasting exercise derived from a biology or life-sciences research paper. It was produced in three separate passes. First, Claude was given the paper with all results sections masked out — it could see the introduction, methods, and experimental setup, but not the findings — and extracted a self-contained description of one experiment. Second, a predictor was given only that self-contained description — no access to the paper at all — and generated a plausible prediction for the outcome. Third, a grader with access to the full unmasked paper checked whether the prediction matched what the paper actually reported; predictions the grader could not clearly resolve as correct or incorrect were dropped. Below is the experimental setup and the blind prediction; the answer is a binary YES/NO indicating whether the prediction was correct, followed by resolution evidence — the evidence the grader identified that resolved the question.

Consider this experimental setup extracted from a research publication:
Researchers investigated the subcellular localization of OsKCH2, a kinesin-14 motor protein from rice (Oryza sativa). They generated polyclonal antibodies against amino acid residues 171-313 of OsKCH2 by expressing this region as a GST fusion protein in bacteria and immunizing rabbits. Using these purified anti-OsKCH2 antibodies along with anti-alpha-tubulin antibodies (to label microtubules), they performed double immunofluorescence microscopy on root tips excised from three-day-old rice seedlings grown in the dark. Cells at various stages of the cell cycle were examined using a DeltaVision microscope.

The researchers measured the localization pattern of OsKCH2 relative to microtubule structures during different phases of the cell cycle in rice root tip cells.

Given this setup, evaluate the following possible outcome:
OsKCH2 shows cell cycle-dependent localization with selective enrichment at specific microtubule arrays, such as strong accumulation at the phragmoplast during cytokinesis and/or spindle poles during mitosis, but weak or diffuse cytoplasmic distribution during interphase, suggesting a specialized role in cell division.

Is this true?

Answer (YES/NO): NO